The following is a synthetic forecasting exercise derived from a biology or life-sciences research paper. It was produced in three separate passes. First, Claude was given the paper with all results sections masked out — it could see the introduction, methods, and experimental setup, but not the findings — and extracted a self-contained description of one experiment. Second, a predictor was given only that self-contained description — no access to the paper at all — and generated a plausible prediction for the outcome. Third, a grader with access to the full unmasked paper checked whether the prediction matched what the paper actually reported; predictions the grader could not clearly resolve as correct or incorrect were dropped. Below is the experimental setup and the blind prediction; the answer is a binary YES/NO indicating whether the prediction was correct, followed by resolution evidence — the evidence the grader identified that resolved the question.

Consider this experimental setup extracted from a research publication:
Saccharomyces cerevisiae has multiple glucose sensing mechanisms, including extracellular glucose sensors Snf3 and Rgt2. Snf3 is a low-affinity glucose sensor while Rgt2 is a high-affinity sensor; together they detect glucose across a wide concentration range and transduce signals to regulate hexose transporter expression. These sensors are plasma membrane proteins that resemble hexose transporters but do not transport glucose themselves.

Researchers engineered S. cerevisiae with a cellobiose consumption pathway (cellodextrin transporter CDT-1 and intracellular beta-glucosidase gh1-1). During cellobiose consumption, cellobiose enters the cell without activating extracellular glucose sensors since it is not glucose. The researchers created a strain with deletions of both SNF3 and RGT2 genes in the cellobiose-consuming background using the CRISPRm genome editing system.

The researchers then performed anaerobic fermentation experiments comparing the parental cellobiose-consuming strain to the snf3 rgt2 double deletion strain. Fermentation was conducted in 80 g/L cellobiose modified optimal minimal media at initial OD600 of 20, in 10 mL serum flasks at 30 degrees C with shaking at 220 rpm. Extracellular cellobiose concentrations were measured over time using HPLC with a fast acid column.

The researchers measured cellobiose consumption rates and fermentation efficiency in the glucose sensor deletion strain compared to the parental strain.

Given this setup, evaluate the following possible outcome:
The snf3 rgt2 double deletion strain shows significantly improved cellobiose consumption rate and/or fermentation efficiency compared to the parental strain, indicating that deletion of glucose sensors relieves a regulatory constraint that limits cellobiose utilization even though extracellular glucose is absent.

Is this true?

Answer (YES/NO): YES